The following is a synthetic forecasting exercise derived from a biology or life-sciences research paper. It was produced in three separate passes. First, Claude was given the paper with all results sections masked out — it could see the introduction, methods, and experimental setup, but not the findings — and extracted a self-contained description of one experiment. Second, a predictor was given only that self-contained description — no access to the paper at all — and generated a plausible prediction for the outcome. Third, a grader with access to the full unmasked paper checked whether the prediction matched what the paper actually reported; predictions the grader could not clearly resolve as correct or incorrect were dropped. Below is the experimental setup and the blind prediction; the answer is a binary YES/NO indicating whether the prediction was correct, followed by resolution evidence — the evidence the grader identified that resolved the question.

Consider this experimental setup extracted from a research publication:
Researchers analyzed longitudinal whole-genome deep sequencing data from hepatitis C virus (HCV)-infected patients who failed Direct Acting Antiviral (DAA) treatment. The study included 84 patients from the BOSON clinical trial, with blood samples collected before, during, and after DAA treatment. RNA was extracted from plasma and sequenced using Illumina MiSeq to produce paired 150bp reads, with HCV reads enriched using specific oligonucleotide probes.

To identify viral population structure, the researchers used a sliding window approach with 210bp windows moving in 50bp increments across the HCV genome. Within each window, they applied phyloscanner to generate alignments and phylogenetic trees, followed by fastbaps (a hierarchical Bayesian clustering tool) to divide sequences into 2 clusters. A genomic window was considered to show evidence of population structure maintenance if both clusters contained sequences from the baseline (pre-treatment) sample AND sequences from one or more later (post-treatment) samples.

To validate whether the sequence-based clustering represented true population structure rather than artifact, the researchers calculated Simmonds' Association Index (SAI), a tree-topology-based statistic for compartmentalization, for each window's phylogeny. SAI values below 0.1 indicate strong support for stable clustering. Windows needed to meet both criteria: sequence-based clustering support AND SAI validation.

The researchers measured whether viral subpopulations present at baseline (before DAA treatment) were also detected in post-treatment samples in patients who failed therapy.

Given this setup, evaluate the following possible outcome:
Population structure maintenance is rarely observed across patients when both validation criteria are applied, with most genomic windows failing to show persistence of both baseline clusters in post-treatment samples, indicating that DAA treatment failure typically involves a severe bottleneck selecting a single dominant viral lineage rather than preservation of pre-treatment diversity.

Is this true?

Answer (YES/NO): NO